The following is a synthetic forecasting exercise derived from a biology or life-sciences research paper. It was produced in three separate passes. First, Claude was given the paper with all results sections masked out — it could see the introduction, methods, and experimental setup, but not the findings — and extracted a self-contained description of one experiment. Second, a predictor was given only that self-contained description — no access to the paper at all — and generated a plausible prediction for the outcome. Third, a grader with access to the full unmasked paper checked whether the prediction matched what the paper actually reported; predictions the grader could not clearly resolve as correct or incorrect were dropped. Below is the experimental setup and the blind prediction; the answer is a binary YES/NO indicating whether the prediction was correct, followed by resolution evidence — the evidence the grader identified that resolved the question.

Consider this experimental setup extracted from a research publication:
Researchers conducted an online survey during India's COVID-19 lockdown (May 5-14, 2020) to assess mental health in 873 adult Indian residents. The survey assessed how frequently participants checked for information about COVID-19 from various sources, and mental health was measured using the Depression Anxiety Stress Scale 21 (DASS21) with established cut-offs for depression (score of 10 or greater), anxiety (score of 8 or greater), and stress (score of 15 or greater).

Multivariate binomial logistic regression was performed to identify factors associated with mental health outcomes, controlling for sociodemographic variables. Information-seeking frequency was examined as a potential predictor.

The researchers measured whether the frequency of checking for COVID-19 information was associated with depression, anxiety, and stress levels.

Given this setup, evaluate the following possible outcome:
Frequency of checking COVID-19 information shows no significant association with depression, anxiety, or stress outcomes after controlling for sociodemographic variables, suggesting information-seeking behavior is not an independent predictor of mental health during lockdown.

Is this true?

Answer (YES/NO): NO